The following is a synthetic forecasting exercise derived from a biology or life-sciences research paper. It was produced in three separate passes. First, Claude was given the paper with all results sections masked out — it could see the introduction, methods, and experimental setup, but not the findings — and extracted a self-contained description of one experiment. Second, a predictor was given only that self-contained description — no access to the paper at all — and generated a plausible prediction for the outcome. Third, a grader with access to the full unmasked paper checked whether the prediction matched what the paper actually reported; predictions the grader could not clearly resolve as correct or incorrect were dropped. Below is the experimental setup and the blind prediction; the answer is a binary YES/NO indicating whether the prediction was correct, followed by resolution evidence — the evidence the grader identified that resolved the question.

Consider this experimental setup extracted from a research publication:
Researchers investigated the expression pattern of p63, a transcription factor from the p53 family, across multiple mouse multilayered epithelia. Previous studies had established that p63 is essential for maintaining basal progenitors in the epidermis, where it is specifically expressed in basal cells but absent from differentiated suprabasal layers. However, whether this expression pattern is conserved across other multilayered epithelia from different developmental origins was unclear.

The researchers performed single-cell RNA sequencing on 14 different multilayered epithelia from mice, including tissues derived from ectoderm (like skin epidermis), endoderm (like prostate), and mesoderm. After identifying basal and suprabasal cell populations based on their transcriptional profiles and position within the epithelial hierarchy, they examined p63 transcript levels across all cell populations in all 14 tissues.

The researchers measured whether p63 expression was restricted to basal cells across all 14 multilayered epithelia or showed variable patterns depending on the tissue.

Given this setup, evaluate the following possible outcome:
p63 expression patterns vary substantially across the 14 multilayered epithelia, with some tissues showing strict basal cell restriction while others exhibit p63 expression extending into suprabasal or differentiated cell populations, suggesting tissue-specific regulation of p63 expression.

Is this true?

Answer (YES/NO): NO